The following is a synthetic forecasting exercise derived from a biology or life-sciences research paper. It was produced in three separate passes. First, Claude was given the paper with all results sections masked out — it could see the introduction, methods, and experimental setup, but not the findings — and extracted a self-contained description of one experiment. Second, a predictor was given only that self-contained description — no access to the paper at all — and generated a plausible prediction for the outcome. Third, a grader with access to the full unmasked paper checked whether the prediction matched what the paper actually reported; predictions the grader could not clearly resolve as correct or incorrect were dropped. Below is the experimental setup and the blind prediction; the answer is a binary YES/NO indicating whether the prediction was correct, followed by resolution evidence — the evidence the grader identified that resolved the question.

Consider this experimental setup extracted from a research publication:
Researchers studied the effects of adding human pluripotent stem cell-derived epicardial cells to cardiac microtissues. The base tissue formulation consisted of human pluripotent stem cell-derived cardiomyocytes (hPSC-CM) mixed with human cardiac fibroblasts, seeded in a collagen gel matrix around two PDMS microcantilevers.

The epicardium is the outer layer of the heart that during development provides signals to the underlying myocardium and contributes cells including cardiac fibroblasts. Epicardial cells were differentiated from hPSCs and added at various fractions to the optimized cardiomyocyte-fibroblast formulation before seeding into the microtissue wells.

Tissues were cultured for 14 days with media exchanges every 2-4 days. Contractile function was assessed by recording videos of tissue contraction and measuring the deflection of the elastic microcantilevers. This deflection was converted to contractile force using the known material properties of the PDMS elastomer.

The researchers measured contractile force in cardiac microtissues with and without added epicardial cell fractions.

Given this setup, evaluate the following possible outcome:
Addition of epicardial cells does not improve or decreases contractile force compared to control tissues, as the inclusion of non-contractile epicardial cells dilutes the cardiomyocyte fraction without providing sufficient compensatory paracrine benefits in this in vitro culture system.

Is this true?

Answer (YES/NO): NO